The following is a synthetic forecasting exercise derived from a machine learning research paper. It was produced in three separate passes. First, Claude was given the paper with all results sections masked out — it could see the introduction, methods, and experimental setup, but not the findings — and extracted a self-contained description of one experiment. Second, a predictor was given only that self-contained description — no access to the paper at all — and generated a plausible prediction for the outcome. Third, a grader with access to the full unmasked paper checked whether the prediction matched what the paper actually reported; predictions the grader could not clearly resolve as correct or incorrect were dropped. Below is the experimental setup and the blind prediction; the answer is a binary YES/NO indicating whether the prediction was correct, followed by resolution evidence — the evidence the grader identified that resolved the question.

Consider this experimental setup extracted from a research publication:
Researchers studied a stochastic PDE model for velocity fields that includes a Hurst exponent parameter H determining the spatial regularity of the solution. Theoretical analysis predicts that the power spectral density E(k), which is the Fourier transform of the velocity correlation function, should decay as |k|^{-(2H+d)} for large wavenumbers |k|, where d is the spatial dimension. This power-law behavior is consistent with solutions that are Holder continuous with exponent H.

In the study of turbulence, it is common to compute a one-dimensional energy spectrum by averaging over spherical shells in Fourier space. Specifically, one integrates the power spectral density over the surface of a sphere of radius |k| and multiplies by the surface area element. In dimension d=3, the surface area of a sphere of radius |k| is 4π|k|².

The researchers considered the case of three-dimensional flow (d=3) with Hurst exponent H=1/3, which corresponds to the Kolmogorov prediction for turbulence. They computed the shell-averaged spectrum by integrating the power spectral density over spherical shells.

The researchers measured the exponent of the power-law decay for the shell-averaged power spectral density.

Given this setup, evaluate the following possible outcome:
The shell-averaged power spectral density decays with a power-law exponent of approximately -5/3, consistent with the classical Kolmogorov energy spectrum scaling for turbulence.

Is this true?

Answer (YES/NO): YES